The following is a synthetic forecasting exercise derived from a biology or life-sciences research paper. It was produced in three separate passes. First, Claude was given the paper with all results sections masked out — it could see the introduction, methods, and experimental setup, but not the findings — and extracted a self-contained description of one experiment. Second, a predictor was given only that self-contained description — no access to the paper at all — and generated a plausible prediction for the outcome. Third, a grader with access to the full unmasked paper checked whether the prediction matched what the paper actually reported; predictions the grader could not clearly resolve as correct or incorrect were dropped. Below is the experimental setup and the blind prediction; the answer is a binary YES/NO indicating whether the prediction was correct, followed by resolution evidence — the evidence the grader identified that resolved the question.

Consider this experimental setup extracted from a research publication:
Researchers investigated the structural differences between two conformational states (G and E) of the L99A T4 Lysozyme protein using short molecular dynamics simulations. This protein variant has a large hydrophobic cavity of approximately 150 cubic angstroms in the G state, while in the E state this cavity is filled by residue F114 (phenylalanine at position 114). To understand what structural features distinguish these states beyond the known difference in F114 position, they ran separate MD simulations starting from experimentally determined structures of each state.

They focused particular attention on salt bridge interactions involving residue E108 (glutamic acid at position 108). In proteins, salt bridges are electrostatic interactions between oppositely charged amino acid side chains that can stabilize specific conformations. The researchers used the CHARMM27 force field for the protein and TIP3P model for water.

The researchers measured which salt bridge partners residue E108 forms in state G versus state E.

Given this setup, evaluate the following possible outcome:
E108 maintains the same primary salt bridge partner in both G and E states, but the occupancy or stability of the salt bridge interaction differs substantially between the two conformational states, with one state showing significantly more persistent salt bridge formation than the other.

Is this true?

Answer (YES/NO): NO